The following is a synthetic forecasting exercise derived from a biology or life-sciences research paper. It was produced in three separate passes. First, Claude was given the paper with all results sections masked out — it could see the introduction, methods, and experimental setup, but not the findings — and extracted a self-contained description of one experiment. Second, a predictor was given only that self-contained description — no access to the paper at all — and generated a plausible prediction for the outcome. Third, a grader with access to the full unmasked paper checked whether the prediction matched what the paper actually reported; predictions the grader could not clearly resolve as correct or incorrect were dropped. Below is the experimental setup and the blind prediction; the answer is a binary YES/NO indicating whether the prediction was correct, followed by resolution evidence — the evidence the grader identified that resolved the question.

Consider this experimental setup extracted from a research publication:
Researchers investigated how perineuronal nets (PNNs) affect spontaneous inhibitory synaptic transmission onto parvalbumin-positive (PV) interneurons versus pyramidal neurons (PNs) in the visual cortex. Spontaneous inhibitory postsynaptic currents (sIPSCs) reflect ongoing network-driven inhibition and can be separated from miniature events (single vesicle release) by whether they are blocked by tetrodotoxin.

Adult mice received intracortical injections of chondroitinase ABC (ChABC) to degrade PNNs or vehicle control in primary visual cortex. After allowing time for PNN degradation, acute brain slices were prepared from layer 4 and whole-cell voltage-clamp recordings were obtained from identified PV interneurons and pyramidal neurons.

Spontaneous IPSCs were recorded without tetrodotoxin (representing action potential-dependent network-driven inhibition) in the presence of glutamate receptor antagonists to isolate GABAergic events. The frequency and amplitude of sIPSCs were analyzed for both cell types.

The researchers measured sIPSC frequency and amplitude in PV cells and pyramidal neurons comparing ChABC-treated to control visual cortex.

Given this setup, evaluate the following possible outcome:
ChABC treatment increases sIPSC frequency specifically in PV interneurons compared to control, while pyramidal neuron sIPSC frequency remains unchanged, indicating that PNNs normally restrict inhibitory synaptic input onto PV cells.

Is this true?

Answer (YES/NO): YES